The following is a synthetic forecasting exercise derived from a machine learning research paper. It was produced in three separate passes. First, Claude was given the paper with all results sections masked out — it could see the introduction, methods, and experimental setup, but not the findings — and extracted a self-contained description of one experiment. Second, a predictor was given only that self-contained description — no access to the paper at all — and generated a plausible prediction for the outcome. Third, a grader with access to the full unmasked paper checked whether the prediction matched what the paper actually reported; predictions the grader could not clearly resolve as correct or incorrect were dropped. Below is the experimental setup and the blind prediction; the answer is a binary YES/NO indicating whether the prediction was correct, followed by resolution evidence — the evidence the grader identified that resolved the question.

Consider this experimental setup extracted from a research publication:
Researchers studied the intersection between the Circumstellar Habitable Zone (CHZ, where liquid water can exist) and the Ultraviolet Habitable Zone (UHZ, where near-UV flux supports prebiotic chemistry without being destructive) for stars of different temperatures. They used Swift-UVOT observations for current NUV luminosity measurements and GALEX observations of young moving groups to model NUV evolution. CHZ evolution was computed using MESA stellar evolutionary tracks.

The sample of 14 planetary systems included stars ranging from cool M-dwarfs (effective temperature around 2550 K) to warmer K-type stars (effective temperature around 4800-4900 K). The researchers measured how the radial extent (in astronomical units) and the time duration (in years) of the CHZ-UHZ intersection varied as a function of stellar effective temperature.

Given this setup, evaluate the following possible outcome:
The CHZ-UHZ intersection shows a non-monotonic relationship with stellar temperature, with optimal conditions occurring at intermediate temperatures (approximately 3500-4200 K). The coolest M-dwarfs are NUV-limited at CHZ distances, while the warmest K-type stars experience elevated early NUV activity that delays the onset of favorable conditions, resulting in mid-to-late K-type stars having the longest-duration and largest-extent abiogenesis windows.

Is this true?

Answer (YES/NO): NO